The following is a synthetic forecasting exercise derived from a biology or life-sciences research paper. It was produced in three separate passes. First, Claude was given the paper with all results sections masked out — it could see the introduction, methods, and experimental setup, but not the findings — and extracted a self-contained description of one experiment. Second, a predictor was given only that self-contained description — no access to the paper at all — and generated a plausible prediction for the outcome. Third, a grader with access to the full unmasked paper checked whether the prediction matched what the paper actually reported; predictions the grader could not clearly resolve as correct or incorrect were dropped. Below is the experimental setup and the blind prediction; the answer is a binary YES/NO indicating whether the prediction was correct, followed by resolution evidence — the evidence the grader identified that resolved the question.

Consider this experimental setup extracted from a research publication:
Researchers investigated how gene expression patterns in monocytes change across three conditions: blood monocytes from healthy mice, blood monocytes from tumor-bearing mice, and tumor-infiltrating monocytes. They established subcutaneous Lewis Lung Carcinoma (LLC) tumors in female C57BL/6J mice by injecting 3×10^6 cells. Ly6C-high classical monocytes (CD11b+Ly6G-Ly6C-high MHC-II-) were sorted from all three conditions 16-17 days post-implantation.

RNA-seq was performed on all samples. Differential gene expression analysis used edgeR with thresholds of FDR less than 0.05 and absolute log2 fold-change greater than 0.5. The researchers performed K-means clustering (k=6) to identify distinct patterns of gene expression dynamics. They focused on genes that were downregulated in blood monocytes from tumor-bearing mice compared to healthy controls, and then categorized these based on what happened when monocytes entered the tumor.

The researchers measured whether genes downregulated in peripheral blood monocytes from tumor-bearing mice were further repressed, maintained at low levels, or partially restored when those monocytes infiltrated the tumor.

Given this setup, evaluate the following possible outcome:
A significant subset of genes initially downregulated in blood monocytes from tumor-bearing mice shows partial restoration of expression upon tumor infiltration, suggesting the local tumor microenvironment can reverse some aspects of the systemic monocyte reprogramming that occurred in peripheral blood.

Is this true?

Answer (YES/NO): YES